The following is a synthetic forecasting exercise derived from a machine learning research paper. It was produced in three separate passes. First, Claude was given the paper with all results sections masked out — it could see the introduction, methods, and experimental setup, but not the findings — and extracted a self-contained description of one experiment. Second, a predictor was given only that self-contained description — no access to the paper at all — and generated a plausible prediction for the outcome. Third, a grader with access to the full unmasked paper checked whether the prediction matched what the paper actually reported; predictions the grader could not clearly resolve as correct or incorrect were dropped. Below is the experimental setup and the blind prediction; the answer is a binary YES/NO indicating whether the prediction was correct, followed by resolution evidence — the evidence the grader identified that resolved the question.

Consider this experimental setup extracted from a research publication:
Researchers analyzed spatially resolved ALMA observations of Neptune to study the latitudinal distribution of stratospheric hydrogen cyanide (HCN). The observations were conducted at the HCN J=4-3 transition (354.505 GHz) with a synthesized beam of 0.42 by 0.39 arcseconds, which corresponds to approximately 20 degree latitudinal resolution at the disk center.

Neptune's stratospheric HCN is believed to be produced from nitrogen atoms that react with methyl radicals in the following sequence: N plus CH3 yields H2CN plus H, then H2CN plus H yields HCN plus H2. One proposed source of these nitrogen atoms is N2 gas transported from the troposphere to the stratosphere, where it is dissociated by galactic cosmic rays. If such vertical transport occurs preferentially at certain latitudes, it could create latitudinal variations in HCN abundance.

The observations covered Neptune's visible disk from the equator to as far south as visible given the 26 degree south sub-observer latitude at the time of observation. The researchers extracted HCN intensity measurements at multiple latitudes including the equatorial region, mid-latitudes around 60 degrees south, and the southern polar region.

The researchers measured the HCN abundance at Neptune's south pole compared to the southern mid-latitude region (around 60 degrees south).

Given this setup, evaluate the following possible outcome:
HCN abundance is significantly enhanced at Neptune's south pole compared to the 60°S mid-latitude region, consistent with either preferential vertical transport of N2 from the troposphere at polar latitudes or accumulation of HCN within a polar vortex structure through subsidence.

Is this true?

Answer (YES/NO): NO